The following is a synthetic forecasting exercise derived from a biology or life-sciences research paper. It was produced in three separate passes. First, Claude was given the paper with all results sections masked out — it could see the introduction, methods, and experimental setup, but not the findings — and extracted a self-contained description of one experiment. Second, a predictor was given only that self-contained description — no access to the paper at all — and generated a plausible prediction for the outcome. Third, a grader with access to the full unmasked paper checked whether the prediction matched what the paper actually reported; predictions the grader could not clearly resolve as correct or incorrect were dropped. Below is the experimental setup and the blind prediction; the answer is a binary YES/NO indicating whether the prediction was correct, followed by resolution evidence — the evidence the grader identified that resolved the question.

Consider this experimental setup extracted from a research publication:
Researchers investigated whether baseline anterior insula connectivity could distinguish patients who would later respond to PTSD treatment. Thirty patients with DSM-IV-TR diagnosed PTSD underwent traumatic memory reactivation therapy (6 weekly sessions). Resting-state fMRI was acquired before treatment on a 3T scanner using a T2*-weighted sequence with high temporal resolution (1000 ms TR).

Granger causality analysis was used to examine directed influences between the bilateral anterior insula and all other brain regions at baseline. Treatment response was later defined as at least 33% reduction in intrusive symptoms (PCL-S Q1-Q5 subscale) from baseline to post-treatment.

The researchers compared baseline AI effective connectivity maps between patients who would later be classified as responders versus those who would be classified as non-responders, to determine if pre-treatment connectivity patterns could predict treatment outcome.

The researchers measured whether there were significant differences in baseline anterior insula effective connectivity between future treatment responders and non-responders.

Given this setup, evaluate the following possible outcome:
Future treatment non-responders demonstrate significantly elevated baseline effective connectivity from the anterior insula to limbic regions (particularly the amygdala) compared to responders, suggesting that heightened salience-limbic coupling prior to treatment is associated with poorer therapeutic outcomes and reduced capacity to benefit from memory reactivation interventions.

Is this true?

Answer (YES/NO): NO